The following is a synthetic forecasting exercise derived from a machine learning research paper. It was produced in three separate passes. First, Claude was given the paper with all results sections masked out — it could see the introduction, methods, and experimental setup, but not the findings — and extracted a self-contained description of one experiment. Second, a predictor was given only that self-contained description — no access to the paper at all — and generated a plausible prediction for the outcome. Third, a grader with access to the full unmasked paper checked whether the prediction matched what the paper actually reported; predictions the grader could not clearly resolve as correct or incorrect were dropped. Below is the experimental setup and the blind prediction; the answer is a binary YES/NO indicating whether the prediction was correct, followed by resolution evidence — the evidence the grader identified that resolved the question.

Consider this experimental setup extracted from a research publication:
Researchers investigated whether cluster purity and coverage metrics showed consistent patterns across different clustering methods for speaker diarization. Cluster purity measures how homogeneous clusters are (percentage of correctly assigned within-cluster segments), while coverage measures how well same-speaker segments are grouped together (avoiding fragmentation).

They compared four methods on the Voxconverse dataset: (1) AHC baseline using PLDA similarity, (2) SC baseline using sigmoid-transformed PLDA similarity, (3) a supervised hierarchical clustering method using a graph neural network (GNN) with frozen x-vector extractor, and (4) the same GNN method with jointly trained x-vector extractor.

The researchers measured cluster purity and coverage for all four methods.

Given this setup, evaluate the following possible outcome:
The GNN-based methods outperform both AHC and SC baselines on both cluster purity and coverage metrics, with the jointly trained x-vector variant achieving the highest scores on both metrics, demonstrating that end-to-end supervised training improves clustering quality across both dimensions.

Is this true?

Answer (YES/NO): NO